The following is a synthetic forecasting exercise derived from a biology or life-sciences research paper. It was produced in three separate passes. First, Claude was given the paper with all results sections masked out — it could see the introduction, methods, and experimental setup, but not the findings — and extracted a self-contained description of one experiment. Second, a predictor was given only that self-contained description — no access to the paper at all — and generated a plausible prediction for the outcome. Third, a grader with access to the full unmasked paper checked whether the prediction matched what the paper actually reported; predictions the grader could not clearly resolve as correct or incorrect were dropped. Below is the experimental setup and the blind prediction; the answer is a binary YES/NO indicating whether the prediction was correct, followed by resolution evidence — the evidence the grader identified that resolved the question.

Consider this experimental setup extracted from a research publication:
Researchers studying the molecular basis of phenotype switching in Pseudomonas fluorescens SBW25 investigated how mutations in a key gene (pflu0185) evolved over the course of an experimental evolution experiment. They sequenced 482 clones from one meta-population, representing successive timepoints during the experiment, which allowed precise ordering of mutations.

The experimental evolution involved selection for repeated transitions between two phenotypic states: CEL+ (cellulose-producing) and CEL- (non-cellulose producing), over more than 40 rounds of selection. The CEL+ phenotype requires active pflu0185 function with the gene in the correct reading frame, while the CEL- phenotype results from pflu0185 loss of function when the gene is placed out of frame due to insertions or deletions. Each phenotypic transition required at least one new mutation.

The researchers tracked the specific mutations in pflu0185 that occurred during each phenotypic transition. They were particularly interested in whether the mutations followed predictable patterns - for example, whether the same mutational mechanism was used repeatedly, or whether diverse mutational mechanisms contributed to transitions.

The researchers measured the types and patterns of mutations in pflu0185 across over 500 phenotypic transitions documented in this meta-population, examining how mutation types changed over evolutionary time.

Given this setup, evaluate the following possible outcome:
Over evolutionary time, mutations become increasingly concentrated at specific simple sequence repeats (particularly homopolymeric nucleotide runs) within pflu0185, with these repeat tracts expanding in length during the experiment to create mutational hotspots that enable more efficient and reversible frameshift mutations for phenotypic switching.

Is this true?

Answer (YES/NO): NO